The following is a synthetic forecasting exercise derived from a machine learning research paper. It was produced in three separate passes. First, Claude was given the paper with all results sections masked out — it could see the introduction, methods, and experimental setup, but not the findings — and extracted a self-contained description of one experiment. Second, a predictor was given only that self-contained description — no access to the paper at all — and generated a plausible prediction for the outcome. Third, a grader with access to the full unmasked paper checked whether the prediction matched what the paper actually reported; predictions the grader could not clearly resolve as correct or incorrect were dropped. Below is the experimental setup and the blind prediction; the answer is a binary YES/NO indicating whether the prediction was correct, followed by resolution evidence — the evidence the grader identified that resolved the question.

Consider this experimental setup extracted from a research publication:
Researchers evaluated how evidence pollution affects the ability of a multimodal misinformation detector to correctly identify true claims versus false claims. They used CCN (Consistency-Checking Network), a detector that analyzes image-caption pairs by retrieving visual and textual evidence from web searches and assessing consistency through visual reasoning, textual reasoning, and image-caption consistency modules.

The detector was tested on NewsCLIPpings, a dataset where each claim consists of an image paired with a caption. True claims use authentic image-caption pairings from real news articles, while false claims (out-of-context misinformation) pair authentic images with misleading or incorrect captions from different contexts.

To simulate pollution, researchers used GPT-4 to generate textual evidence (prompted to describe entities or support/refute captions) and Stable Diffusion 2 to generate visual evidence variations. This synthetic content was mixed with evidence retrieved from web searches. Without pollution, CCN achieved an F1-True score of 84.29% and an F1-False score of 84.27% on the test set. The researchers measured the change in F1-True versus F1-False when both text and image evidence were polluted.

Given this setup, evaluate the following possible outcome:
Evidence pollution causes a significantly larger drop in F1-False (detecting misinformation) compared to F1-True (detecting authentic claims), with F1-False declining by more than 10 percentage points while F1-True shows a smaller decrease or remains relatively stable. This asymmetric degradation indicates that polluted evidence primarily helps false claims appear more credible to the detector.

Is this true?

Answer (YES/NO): YES